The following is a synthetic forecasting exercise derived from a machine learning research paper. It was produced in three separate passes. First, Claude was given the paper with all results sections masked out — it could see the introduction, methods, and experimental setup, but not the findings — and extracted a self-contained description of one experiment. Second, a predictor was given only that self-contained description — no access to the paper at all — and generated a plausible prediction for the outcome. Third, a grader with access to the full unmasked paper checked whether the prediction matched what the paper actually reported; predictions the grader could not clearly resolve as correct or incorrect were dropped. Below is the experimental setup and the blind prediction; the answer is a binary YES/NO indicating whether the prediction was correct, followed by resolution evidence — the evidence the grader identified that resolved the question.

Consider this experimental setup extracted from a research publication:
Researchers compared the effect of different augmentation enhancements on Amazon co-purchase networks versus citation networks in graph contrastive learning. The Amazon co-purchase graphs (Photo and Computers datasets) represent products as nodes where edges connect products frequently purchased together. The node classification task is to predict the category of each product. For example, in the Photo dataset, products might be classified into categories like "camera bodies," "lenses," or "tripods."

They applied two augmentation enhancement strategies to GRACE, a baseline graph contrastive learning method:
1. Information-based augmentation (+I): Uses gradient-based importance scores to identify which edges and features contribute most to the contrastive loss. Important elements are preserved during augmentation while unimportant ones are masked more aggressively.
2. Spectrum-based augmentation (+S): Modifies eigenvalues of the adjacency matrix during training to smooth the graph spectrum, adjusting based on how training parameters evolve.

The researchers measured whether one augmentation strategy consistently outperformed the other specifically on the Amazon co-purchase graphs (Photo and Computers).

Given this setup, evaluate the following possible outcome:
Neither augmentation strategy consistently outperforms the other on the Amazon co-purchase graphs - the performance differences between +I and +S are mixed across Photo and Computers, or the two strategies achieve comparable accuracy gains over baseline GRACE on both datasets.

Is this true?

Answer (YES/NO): NO